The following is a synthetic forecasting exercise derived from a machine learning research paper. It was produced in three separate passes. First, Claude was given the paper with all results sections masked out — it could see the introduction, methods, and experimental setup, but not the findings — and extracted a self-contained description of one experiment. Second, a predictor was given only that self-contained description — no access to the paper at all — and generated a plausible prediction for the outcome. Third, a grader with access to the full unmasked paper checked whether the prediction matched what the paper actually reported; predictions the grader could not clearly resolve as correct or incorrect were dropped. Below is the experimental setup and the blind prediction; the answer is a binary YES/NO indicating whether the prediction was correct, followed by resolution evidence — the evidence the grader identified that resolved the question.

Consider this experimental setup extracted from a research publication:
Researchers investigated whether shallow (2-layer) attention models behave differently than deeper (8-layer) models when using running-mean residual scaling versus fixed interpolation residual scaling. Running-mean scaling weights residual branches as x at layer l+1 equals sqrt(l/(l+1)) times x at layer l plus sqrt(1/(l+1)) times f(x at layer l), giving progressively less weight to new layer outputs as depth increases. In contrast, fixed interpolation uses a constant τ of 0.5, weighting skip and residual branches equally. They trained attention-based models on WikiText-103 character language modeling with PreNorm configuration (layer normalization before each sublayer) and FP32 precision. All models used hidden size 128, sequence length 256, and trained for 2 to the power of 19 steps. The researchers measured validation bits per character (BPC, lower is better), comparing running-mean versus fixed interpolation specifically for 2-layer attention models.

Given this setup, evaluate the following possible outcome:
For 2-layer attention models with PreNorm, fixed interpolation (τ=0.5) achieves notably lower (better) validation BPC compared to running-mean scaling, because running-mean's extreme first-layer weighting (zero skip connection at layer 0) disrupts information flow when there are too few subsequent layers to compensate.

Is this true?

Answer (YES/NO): YES